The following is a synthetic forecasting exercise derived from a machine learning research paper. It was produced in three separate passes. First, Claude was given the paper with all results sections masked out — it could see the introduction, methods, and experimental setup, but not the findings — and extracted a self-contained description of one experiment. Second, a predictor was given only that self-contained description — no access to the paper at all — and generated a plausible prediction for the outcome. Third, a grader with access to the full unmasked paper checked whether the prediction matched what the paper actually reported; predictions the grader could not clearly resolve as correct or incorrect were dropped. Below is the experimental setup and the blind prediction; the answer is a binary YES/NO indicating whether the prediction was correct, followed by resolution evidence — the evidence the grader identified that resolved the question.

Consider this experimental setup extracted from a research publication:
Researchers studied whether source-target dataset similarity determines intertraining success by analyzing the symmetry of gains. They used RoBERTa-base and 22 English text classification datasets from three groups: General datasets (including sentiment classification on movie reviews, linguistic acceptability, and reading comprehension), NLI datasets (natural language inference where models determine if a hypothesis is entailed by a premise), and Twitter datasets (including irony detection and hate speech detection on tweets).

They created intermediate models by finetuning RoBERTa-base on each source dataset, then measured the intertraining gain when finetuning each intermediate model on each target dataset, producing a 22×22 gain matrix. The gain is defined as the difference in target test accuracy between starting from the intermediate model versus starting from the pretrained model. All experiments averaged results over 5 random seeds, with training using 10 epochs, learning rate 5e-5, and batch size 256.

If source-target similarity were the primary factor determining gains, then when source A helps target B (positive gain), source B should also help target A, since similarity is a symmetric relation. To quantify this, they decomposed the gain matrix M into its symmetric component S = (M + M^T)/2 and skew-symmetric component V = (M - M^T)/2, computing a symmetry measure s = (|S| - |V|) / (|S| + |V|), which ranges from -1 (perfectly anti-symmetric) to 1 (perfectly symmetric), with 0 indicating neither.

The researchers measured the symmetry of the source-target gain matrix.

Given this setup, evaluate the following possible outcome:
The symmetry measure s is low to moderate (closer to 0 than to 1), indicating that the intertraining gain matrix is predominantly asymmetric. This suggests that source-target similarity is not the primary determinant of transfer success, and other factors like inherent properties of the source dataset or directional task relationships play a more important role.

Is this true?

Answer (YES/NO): YES